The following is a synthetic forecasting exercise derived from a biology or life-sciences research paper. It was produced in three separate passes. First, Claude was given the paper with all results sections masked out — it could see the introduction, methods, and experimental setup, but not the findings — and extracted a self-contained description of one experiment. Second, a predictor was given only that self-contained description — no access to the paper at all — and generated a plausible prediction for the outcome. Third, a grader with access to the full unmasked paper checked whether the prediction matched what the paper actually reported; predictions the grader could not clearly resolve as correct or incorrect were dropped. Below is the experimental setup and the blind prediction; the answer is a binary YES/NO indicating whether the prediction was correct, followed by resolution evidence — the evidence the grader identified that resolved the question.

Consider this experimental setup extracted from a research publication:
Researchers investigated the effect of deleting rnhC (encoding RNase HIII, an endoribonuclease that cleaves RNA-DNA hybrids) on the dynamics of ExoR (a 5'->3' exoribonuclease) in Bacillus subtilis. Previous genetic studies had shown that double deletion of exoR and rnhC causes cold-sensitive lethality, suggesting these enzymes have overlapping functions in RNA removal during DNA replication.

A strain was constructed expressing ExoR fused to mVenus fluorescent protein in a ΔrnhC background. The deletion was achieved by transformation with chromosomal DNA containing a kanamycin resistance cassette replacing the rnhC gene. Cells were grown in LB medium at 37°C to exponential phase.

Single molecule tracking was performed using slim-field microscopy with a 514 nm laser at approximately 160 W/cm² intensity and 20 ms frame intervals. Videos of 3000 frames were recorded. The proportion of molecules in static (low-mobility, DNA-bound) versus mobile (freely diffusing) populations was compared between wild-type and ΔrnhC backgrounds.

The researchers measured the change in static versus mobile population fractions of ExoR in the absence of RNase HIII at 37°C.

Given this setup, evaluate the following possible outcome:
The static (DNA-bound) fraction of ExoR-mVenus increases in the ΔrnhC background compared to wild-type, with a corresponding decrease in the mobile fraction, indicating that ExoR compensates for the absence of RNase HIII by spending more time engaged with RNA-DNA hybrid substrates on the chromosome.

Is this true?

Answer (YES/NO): NO